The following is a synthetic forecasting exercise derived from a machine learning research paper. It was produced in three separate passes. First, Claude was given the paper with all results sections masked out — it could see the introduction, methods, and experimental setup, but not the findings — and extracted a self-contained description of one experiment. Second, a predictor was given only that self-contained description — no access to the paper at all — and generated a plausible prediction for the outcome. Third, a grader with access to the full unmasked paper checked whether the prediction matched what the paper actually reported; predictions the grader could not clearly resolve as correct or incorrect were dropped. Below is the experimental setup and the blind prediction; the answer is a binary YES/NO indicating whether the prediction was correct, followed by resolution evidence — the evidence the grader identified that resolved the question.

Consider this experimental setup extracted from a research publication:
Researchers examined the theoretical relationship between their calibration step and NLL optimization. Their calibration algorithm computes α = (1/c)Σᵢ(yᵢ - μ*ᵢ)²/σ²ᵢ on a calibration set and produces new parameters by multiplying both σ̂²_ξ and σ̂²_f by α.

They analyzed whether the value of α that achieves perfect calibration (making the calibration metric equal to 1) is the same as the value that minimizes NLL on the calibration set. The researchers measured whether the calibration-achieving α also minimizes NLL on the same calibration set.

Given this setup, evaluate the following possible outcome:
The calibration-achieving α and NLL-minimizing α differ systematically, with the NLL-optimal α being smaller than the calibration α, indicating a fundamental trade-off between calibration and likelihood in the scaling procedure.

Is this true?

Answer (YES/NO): NO